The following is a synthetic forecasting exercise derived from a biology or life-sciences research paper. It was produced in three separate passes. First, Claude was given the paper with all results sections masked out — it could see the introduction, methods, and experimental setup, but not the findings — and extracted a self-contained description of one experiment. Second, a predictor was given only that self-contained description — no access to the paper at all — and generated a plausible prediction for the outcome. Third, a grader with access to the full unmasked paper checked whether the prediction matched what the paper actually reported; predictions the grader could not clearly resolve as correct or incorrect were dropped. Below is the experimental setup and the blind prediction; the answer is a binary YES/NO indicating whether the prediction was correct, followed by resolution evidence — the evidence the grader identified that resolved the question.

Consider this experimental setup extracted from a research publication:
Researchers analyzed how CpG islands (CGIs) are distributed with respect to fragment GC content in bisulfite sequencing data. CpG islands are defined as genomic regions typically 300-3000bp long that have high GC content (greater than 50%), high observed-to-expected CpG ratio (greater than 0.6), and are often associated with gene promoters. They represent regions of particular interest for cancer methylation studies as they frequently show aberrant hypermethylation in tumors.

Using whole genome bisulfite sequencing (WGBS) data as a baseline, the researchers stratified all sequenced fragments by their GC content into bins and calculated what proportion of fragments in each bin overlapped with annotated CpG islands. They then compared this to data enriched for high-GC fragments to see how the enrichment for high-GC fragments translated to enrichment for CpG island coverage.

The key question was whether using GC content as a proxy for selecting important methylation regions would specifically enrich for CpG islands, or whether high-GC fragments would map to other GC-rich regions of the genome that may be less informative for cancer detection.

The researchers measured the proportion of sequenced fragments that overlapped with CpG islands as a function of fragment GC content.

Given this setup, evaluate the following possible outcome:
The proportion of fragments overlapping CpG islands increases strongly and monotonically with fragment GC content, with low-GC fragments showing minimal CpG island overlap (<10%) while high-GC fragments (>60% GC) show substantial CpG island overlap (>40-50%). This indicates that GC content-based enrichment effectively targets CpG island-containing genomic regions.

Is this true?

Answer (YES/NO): NO